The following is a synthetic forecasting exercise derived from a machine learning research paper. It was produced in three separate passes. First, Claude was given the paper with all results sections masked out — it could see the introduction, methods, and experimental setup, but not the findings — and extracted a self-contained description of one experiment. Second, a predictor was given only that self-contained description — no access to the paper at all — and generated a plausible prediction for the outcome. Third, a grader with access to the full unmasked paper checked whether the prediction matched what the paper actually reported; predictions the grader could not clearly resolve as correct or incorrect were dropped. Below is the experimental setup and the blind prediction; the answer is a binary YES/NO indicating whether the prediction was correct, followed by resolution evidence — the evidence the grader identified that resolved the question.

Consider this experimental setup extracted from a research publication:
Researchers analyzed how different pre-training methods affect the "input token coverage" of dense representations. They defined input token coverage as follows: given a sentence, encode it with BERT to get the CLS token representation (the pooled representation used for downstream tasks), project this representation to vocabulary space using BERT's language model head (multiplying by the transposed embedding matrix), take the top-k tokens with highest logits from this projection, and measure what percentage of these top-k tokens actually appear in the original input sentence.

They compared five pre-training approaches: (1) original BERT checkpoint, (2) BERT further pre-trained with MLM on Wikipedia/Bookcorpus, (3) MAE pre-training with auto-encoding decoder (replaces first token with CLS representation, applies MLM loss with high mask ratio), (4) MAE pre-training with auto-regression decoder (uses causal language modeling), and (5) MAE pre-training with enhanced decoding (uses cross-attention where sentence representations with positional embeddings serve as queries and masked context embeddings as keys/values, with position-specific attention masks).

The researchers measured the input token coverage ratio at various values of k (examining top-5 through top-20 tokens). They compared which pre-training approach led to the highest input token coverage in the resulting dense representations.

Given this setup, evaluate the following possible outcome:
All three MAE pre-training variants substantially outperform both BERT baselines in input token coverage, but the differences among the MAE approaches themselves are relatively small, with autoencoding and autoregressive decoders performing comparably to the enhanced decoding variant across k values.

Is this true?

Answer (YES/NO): NO